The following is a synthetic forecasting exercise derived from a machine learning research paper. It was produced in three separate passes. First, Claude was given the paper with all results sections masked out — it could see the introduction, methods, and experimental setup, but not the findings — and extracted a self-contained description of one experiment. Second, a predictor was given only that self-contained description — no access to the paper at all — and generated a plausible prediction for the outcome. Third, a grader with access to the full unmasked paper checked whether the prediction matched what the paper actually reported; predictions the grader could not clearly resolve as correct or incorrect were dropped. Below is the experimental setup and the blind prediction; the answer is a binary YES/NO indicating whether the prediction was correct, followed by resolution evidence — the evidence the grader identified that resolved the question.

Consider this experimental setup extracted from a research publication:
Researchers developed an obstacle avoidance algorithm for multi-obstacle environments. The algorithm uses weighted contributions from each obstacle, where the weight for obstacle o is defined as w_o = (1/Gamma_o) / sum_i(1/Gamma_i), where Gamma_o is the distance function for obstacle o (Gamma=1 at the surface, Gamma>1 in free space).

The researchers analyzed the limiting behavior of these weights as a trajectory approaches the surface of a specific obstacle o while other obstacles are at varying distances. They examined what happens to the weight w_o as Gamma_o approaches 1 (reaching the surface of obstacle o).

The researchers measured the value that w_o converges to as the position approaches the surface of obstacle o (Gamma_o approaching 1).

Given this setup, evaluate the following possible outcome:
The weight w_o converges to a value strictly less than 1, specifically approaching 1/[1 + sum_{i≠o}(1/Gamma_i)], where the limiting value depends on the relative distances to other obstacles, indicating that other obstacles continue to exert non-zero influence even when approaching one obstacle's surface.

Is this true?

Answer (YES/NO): NO